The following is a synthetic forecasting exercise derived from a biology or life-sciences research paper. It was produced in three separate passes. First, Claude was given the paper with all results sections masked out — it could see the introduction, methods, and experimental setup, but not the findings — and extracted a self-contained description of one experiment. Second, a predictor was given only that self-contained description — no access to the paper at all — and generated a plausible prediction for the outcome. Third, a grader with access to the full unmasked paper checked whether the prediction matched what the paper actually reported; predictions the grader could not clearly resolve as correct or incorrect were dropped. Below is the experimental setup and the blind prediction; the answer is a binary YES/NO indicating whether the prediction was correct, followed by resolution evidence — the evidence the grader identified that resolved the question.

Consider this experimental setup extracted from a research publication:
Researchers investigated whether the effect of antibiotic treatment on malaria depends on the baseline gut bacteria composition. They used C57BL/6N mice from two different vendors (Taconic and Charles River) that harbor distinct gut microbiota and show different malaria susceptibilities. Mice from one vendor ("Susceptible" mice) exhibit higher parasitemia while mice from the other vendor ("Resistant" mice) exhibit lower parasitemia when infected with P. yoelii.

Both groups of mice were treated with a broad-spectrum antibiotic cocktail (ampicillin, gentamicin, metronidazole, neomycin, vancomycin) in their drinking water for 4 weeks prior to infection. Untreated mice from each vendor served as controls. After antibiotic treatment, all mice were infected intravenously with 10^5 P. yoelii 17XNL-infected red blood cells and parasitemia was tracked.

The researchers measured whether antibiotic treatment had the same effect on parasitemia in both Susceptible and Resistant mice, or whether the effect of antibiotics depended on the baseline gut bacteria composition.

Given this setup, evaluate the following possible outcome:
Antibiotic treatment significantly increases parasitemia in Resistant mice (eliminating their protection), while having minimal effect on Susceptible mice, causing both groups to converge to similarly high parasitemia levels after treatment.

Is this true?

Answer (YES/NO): NO